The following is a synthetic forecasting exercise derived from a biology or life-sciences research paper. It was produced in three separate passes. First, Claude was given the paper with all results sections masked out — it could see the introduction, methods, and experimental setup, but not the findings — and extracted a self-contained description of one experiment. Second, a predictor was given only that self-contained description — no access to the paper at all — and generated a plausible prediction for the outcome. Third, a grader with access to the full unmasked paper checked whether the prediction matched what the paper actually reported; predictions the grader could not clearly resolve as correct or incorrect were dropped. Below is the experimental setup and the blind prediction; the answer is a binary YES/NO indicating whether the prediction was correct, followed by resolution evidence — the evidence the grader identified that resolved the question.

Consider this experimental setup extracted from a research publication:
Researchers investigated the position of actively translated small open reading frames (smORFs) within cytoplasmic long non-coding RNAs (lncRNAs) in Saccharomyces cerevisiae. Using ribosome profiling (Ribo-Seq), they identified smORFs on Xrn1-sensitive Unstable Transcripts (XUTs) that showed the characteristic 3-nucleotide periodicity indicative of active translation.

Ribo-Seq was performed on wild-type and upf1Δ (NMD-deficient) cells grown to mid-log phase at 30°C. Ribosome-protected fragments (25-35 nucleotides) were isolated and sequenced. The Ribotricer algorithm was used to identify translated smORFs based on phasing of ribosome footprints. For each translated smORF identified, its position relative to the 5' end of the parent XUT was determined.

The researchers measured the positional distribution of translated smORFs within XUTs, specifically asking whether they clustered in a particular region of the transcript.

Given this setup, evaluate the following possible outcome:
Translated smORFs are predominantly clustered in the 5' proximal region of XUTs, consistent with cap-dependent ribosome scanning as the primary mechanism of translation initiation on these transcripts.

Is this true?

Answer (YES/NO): YES